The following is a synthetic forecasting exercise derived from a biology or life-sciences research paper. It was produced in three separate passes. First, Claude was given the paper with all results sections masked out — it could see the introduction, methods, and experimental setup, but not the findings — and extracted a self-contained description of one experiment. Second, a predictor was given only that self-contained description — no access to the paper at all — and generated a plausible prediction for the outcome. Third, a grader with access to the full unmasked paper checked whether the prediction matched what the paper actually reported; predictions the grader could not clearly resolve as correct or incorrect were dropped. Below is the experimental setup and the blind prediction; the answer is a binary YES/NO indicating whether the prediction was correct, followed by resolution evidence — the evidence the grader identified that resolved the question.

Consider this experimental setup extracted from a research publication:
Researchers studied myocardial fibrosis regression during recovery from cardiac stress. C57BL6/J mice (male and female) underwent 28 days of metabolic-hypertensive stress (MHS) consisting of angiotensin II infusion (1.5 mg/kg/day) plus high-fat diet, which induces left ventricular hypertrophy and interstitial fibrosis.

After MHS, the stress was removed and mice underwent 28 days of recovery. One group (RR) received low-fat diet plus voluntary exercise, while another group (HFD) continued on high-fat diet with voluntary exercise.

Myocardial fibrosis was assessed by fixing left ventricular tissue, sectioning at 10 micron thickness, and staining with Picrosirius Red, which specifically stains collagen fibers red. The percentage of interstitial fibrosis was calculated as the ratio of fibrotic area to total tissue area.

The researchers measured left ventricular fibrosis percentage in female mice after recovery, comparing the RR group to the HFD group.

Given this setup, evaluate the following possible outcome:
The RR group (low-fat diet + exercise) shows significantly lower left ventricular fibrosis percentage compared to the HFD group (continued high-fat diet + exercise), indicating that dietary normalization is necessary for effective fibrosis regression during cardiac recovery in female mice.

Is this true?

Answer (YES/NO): NO